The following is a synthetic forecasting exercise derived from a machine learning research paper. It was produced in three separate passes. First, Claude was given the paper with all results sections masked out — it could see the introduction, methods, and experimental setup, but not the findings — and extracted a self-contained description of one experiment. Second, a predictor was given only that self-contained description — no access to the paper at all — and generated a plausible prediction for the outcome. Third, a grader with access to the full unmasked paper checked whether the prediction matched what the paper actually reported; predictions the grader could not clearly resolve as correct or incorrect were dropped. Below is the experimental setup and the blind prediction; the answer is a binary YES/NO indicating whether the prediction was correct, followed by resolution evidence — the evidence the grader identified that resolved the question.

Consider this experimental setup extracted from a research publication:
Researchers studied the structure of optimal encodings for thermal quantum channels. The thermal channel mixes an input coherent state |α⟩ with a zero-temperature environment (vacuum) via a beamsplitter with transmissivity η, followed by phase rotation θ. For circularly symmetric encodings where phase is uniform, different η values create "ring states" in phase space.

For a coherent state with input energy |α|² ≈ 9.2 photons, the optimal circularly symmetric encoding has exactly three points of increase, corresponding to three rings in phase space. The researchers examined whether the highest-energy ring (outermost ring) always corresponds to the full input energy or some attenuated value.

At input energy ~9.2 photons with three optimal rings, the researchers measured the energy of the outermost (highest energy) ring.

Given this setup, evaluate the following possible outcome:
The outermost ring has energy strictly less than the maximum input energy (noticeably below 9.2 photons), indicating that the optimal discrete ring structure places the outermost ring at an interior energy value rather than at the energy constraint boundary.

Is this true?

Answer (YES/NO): NO